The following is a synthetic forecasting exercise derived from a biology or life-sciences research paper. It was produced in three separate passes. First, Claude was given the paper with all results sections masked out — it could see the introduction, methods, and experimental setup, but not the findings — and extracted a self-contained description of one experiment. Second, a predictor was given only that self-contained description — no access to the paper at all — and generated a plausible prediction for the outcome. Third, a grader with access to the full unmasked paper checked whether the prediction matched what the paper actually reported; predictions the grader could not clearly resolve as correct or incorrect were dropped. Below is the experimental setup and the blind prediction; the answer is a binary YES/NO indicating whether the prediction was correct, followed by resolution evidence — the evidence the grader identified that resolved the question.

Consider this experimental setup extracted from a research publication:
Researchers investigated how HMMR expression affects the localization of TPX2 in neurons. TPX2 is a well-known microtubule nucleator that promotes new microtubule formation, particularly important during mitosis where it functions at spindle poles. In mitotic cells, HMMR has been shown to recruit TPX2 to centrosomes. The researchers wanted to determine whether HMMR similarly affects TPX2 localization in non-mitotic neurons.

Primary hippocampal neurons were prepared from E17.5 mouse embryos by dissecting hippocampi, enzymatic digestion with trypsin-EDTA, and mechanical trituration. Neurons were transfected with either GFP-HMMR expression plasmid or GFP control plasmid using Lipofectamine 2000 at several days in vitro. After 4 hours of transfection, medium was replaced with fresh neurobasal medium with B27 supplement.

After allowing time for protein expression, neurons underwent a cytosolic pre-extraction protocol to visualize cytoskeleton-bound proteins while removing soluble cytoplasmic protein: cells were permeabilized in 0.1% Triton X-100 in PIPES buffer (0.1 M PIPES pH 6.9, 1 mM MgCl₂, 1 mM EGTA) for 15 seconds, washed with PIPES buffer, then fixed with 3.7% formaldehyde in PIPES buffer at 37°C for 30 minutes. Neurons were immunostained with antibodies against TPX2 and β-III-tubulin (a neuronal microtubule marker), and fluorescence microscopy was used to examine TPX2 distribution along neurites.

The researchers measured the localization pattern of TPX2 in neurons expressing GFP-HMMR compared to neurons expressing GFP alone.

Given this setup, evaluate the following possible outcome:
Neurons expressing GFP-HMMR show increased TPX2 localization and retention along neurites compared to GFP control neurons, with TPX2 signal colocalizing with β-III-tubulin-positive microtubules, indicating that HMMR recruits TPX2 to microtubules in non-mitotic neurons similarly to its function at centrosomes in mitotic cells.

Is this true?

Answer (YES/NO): YES